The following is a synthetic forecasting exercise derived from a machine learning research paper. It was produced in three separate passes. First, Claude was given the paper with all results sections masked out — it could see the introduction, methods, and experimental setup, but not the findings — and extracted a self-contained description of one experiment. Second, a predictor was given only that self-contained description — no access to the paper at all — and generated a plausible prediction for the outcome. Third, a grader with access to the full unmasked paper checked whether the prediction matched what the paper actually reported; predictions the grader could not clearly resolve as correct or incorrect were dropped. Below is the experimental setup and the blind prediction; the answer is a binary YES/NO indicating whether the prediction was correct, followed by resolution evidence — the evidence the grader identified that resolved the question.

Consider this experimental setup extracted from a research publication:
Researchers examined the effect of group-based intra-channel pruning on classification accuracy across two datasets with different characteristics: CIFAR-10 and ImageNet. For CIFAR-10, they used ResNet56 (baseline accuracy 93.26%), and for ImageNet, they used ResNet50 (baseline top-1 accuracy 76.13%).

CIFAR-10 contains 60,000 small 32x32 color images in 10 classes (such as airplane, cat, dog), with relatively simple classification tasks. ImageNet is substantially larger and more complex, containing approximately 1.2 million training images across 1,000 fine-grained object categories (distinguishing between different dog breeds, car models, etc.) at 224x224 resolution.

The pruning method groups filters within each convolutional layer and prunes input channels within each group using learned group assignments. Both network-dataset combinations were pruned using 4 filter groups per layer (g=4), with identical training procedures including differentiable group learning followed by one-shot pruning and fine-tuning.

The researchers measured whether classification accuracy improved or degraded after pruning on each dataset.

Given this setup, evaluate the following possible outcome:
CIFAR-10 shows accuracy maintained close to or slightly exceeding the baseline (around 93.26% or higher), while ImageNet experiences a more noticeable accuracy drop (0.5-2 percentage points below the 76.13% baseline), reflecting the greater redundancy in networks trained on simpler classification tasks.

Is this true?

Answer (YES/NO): NO